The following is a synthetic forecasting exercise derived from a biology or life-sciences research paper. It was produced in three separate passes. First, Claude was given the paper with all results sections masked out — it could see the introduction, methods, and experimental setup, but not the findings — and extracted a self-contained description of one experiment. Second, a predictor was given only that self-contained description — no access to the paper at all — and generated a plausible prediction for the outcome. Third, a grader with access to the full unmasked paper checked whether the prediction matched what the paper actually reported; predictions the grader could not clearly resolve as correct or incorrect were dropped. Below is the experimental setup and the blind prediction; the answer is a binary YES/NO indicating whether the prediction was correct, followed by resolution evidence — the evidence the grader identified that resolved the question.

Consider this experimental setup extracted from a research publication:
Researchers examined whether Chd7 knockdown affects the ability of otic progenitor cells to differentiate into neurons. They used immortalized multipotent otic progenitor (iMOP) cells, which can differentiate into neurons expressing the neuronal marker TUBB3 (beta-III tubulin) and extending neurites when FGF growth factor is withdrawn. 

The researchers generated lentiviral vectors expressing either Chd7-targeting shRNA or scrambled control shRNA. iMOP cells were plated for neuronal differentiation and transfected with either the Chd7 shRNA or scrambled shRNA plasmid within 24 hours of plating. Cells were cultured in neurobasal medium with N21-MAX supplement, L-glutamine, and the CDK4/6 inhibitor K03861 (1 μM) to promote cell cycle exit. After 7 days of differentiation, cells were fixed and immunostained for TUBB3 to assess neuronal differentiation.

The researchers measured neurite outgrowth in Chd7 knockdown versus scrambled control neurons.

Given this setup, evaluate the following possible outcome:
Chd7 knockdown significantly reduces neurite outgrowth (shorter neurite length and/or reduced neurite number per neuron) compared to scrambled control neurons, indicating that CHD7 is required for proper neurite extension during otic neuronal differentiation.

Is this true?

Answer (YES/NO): YES